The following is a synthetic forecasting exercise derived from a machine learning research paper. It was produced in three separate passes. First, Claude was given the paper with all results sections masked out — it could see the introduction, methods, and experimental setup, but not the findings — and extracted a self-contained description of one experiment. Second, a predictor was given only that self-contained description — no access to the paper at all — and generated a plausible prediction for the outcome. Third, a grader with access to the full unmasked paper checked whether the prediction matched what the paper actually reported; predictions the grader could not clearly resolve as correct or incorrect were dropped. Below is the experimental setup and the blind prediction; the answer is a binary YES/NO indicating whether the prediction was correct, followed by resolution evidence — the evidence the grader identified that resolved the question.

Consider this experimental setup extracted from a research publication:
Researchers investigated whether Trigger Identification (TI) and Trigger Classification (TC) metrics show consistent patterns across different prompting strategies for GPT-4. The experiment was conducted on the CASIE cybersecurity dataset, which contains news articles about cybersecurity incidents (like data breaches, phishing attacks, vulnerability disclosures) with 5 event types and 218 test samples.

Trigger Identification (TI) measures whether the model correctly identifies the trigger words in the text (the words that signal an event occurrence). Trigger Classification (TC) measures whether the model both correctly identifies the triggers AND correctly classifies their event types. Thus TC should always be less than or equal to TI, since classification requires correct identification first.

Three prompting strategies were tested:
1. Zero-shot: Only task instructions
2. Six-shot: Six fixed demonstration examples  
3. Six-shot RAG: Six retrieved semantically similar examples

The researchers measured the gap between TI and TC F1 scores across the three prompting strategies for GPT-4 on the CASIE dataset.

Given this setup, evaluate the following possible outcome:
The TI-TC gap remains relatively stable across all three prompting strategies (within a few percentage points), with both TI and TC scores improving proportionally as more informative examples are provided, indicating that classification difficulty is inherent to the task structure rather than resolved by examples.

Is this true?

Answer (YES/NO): YES